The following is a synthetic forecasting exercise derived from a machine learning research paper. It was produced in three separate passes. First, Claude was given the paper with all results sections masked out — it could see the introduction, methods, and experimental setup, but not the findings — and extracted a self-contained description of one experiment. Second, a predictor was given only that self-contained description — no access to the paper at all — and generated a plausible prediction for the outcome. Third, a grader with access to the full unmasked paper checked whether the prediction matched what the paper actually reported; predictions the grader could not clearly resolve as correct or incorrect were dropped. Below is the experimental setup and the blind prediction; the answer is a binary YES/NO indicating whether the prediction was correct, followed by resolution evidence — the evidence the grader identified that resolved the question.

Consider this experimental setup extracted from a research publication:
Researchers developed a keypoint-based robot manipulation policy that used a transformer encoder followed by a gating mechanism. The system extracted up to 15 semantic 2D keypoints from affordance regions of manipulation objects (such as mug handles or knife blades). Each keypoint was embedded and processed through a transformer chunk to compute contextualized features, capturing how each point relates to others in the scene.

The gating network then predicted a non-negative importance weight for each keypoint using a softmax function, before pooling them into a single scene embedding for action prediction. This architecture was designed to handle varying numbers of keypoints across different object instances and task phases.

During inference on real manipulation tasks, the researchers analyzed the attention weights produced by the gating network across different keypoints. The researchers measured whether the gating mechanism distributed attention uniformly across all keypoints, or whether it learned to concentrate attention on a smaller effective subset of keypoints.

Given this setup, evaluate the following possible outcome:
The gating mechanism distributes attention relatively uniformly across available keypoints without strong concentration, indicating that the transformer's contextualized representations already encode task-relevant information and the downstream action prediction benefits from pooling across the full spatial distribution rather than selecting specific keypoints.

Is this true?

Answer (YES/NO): NO